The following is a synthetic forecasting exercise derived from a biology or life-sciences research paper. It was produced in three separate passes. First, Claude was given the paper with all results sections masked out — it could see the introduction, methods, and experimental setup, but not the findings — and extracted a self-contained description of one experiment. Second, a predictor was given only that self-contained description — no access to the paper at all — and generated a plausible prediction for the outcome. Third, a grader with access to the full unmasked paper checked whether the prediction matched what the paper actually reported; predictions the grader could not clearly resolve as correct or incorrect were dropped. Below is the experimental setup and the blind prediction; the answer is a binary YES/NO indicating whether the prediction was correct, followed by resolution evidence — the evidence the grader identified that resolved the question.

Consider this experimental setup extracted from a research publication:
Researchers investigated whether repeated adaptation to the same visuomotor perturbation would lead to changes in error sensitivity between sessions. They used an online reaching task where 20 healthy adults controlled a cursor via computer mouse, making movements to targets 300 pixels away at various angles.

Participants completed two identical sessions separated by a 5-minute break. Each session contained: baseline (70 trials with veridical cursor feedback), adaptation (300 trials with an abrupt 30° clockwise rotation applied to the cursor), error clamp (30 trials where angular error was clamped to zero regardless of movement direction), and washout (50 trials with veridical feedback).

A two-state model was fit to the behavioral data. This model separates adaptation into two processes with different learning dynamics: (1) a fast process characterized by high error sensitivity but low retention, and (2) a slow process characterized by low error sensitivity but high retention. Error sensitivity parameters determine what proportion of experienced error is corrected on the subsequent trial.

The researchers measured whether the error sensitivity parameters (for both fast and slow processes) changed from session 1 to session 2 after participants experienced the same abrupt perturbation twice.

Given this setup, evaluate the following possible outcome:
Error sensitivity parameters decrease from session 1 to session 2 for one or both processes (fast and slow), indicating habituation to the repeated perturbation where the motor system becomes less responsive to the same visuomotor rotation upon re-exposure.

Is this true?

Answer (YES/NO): NO